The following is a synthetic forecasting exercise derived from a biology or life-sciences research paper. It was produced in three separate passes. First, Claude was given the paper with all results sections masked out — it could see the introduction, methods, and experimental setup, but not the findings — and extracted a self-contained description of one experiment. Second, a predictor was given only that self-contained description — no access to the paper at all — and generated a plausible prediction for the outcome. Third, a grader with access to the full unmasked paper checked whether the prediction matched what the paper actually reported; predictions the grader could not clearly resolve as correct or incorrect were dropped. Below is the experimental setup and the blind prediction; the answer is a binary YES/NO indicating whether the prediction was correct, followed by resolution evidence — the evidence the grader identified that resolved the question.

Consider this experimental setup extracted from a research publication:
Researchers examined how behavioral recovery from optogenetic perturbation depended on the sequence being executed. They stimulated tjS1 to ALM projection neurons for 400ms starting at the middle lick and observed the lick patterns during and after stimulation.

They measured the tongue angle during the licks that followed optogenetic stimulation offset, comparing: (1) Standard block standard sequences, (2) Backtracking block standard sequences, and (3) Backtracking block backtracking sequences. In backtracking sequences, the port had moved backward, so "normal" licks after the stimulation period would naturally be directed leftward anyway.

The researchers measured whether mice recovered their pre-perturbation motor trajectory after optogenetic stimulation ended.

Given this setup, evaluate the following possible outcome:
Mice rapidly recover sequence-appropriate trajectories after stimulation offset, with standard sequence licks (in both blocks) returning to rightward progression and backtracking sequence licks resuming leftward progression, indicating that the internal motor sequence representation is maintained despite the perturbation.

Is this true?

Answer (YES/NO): YES